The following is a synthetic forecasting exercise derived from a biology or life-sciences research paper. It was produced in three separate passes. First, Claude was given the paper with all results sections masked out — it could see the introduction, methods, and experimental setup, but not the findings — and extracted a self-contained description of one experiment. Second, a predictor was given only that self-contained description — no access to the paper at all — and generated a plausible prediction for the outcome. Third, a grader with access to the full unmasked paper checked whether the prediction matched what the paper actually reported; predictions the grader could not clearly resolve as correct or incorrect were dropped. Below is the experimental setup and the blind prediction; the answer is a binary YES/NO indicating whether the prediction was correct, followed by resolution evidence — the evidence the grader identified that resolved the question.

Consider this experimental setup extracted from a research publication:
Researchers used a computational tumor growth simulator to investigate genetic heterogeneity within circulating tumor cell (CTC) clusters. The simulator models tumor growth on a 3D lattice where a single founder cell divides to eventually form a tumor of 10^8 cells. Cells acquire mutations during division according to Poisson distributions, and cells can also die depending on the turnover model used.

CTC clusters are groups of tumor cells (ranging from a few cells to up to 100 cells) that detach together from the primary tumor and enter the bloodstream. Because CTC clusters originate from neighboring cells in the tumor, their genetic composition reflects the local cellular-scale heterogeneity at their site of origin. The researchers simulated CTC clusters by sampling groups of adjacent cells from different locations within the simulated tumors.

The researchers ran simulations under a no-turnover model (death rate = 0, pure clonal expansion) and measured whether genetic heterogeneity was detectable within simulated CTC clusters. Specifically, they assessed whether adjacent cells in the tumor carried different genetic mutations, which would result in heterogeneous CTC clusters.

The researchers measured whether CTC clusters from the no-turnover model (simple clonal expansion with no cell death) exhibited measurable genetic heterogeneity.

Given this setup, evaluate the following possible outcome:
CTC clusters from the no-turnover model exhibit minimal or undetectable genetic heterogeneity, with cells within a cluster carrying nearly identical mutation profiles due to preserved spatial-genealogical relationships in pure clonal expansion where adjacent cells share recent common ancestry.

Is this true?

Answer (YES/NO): NO